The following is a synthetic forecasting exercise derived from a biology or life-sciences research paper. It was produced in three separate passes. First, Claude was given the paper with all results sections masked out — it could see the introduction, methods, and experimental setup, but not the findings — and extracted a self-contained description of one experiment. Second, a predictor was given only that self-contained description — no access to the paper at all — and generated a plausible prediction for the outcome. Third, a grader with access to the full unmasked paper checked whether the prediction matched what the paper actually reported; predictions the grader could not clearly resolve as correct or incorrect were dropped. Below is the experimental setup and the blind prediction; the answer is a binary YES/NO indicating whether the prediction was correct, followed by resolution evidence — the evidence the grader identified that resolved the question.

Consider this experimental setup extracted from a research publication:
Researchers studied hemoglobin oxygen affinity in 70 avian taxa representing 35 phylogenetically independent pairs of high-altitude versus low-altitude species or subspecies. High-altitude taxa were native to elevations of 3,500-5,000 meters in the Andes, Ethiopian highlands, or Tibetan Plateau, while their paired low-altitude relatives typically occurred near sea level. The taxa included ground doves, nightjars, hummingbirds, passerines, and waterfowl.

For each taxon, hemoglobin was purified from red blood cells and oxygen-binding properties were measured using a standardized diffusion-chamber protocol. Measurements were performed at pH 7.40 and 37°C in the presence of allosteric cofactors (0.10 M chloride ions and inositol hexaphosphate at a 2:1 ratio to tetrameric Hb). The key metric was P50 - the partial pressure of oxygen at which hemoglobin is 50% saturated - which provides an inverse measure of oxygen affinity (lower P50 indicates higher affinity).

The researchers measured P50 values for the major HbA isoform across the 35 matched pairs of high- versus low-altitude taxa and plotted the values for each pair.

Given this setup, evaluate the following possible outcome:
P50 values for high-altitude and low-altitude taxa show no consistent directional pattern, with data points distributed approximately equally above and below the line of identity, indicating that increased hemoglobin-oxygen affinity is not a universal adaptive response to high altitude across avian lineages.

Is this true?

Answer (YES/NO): NO